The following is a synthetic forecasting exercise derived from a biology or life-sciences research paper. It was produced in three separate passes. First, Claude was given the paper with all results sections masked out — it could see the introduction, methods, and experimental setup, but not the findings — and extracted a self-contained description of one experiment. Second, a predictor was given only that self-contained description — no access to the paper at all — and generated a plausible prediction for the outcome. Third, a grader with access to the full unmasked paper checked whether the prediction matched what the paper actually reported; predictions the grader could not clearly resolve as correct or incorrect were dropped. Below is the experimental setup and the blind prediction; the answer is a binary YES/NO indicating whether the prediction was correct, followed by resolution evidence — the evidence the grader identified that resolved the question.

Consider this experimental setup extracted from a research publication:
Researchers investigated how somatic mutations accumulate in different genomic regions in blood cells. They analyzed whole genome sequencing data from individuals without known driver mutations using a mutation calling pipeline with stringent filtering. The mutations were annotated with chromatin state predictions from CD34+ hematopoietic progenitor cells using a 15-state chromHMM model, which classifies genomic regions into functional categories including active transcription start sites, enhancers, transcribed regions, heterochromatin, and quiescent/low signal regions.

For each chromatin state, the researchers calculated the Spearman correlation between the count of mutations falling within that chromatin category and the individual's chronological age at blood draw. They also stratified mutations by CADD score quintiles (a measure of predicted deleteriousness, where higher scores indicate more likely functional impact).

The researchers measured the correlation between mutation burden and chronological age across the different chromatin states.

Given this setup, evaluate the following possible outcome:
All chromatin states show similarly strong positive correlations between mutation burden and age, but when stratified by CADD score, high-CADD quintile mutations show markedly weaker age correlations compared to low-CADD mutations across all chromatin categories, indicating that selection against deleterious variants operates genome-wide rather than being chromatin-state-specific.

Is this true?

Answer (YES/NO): NO